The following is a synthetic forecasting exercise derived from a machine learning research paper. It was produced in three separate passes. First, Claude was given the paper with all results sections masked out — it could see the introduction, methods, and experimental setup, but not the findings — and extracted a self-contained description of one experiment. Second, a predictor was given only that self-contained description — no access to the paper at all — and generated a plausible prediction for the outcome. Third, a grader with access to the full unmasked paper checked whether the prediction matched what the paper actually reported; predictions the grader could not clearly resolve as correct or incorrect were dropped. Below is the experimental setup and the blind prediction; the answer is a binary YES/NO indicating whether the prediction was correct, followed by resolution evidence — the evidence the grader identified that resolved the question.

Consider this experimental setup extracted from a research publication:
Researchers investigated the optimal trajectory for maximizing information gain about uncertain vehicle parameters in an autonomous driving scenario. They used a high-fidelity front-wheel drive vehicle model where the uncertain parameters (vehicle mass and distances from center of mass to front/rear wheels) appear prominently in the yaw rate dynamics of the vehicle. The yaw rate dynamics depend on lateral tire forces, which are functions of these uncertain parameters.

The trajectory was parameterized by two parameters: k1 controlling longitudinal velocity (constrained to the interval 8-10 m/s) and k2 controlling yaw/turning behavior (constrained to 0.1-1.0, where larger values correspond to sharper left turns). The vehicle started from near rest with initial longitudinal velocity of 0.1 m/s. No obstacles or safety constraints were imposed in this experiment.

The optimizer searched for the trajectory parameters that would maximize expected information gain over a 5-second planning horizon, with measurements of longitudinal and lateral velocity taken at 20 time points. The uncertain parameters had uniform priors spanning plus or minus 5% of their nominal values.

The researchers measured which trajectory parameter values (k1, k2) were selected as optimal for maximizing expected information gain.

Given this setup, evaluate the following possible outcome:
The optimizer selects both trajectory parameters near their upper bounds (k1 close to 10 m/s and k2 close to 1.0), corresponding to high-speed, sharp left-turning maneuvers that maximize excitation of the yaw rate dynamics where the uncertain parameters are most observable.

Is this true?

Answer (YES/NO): YES